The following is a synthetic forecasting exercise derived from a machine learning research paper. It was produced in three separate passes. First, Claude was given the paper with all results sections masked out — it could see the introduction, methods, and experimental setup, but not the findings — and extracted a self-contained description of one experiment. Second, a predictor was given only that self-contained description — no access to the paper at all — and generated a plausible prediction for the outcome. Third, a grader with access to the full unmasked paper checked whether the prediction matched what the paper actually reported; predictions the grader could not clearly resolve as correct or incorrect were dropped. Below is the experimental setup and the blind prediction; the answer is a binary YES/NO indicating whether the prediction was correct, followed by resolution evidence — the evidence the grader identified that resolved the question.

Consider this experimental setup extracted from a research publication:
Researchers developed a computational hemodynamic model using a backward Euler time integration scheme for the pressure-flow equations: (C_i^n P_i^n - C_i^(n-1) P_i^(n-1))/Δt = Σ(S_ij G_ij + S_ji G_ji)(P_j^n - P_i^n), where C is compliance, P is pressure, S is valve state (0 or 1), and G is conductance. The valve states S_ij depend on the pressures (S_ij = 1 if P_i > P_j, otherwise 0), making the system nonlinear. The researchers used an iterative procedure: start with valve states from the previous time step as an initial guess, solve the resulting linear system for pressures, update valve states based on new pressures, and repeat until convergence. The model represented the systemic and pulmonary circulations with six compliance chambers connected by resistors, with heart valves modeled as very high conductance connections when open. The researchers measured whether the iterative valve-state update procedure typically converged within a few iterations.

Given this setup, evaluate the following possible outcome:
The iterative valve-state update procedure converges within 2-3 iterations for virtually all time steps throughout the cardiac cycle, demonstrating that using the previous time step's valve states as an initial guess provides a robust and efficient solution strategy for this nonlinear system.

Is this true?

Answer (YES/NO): YES